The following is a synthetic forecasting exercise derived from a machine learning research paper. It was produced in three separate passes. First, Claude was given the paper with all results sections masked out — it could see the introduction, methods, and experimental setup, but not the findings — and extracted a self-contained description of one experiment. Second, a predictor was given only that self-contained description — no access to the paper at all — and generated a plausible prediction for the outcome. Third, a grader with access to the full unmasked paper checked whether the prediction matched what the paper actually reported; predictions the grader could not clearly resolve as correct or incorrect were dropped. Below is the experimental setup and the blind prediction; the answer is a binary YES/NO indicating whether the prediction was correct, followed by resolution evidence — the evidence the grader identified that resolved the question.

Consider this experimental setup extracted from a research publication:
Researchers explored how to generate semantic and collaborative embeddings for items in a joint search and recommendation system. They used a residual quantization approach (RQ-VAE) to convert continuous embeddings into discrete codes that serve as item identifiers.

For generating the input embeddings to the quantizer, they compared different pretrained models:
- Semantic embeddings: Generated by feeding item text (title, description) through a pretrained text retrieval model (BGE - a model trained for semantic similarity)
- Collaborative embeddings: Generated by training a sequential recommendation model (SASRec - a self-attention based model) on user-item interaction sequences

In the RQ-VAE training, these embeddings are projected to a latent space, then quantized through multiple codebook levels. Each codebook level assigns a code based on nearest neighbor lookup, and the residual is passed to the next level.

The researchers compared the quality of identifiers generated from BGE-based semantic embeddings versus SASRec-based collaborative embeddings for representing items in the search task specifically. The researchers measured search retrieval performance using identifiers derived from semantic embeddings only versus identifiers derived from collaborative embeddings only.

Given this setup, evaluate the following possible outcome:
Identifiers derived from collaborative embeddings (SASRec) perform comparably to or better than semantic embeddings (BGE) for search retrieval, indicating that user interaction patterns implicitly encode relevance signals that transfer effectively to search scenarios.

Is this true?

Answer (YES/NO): NO